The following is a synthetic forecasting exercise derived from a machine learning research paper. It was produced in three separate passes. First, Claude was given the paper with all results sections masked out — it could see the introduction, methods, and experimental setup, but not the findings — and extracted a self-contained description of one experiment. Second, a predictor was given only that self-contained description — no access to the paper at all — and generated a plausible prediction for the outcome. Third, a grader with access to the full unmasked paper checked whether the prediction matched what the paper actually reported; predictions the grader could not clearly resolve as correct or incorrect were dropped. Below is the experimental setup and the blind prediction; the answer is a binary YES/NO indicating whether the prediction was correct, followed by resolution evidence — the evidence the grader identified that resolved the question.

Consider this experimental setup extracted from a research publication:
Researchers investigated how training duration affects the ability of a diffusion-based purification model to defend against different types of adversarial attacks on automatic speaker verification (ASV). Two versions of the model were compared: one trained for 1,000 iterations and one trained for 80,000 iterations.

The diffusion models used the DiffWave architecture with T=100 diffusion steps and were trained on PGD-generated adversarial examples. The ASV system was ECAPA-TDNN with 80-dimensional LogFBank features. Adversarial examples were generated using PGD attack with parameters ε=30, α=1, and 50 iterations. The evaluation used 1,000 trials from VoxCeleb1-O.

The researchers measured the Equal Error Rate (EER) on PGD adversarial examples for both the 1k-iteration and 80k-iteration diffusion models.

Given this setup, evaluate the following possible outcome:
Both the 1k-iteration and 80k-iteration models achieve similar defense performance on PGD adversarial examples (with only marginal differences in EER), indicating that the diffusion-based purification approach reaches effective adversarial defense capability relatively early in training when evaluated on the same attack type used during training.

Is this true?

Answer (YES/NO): NO